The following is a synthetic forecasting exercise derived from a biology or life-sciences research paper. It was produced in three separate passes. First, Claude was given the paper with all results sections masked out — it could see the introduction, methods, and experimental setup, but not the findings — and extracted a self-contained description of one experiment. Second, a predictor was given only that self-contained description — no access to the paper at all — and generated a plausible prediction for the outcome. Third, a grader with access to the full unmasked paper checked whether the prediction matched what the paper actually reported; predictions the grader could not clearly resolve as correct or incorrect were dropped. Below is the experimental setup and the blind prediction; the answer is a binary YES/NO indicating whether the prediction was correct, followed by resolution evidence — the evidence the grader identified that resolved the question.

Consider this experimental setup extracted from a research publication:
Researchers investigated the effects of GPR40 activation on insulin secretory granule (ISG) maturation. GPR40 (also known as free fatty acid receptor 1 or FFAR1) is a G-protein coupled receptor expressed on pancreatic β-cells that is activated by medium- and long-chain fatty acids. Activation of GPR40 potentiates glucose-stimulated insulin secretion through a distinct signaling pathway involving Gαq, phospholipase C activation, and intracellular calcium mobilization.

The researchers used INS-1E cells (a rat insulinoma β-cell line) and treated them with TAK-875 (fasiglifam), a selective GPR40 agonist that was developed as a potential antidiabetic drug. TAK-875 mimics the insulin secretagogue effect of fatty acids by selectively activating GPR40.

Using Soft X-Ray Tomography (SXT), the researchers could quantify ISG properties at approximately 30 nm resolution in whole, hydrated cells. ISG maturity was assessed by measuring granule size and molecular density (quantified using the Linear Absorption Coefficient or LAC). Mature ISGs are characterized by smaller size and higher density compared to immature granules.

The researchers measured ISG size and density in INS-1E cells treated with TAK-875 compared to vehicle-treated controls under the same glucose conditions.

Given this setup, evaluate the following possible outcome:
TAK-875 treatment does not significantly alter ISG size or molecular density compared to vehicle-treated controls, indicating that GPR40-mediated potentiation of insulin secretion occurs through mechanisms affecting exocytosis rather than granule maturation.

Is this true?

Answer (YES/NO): NO